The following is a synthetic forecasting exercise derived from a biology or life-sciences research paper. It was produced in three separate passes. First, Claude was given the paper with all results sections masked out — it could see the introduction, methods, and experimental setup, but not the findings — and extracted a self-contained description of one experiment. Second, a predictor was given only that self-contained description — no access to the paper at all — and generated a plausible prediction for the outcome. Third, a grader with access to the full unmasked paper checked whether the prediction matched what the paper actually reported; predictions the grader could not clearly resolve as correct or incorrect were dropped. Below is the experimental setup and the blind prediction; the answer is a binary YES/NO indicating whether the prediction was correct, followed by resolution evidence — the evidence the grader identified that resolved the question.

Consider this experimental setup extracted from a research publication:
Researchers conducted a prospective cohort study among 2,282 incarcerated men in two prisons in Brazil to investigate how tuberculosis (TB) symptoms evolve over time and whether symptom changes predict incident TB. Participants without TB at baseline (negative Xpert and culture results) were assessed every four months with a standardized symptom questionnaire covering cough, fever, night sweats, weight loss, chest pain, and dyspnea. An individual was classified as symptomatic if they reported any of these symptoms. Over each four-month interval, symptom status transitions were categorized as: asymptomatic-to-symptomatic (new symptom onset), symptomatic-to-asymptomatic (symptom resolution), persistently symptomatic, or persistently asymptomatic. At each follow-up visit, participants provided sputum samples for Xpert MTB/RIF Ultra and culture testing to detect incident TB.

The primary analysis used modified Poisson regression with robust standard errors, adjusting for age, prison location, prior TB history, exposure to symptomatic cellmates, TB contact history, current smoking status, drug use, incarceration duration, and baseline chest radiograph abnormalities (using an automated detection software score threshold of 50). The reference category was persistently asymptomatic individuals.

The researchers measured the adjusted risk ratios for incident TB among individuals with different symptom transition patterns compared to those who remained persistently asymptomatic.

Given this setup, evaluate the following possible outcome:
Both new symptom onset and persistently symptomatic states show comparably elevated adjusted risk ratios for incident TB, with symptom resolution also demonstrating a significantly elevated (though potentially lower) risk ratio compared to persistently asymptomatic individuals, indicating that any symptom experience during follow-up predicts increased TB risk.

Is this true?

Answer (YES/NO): NO